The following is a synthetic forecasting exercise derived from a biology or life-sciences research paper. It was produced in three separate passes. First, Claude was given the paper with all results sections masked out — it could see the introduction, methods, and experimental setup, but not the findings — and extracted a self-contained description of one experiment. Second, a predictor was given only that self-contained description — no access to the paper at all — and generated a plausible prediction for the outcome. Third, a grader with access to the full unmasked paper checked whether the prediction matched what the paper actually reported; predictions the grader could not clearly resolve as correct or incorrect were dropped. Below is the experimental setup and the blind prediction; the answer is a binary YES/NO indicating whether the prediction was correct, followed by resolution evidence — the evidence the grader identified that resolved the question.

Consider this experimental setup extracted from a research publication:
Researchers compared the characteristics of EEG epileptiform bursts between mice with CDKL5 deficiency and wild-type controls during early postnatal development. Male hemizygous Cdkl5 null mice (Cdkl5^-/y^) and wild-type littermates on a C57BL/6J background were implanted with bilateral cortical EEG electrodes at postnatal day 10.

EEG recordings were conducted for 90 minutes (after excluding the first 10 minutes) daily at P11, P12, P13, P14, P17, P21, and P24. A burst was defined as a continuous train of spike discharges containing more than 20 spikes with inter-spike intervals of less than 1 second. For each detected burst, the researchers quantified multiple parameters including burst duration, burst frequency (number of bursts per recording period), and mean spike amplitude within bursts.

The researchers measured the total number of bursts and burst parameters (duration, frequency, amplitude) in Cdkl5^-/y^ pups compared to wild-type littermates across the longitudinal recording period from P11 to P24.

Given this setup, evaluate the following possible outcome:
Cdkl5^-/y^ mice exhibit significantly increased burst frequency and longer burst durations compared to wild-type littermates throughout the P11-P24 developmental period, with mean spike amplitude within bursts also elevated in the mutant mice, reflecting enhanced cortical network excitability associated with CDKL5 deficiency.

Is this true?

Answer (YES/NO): NO